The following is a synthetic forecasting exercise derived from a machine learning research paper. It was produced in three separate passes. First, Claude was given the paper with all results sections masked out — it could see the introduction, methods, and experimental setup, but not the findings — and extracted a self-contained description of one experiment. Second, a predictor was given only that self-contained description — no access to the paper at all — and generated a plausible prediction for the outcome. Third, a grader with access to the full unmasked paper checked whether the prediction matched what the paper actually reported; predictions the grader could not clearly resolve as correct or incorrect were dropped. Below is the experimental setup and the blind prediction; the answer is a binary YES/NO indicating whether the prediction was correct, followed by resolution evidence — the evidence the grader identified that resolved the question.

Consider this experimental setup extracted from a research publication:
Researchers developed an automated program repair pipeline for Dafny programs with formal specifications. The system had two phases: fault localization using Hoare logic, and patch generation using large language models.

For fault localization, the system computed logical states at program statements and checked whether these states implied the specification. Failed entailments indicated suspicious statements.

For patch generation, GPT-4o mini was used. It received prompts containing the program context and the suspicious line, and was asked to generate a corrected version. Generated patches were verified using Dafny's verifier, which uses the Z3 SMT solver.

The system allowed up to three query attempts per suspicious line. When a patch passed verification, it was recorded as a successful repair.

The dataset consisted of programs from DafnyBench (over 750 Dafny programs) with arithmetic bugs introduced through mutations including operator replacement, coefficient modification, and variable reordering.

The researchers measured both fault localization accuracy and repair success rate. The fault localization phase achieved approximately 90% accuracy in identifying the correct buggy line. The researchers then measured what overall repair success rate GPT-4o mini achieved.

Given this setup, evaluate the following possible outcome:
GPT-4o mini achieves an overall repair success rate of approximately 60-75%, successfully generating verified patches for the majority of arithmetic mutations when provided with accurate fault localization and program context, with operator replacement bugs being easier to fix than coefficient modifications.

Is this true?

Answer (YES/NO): YES